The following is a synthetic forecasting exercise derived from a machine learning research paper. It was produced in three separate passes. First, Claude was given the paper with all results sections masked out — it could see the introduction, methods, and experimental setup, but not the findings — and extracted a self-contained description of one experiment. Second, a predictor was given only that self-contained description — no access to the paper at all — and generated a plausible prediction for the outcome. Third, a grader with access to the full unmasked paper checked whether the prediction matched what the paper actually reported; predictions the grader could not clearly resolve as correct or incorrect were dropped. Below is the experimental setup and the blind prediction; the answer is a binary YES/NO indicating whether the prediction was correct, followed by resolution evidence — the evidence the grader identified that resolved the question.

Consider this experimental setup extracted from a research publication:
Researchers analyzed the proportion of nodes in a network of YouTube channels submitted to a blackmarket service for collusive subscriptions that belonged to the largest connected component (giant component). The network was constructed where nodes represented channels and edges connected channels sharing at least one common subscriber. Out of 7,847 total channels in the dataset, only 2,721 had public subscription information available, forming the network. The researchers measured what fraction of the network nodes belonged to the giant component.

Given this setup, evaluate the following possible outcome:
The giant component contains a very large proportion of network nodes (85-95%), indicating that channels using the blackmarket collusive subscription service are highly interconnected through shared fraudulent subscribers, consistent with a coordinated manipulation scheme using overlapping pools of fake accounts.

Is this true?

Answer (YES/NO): NO